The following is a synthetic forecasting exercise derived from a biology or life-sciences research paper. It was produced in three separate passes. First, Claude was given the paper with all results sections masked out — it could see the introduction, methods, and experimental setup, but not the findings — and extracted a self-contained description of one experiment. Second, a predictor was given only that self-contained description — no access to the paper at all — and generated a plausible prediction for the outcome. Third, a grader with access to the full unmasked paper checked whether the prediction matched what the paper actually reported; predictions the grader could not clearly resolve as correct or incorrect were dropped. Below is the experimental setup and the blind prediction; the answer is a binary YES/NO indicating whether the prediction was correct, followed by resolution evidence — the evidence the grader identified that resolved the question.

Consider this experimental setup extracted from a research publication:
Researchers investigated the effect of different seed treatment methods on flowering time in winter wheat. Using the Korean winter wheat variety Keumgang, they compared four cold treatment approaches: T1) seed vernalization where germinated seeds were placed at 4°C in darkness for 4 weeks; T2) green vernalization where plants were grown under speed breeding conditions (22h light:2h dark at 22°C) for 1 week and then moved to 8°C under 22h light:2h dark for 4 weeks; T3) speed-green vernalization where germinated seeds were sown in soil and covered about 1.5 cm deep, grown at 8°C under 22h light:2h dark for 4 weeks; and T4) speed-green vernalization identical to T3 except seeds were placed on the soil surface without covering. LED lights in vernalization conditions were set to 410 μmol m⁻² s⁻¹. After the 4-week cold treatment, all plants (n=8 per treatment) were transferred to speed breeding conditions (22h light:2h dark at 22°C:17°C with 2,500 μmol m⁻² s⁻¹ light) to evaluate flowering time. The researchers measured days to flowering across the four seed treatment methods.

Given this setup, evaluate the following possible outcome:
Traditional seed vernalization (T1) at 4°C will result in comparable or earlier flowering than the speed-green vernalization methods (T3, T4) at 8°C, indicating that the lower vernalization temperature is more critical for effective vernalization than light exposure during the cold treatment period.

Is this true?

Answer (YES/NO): NO